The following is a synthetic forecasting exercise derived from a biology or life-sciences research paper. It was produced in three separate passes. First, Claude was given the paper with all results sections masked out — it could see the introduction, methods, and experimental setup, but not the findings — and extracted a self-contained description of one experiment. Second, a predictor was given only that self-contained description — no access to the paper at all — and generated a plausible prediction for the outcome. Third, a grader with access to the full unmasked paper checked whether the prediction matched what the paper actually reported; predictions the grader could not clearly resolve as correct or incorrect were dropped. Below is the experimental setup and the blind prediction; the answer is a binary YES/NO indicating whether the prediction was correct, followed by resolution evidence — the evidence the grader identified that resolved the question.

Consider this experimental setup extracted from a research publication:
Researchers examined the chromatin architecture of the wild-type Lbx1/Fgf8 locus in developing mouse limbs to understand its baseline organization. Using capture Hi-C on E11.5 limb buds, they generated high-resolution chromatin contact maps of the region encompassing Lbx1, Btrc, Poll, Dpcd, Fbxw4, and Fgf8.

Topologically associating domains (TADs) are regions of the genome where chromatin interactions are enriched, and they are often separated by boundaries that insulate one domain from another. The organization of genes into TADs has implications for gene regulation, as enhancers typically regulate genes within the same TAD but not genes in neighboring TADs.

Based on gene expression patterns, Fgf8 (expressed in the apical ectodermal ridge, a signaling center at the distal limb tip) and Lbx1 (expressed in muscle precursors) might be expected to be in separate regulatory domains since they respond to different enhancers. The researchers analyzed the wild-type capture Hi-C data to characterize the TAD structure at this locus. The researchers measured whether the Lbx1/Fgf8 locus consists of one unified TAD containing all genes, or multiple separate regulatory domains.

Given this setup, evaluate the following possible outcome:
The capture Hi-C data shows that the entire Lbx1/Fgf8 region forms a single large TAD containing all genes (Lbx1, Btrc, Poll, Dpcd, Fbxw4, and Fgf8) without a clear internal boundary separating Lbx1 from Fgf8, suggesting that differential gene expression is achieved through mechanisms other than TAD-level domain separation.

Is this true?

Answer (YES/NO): NO